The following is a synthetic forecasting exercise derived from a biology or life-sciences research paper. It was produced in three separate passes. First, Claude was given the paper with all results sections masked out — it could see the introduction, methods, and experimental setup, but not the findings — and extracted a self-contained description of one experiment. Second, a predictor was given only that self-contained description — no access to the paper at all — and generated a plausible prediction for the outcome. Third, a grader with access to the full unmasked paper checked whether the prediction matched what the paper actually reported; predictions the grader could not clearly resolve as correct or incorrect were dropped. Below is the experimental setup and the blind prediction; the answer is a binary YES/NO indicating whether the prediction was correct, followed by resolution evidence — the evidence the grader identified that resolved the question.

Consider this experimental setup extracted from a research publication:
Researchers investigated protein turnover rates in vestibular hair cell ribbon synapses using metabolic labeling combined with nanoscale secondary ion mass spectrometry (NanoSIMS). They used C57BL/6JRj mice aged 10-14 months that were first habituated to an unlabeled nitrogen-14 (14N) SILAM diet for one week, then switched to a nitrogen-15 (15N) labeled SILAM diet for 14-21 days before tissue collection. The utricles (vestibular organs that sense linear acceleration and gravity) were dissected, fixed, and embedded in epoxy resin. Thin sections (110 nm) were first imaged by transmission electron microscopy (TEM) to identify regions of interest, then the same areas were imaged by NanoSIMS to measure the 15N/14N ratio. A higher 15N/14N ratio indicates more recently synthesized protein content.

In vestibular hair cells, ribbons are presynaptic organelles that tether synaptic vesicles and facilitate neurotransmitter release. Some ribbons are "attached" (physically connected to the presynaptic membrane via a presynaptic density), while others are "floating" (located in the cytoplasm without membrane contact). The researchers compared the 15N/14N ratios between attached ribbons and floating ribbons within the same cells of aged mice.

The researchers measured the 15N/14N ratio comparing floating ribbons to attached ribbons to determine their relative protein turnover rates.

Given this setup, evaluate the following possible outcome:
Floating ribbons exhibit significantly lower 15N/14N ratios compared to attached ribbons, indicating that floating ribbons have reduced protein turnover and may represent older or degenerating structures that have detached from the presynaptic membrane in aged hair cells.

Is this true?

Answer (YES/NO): NO